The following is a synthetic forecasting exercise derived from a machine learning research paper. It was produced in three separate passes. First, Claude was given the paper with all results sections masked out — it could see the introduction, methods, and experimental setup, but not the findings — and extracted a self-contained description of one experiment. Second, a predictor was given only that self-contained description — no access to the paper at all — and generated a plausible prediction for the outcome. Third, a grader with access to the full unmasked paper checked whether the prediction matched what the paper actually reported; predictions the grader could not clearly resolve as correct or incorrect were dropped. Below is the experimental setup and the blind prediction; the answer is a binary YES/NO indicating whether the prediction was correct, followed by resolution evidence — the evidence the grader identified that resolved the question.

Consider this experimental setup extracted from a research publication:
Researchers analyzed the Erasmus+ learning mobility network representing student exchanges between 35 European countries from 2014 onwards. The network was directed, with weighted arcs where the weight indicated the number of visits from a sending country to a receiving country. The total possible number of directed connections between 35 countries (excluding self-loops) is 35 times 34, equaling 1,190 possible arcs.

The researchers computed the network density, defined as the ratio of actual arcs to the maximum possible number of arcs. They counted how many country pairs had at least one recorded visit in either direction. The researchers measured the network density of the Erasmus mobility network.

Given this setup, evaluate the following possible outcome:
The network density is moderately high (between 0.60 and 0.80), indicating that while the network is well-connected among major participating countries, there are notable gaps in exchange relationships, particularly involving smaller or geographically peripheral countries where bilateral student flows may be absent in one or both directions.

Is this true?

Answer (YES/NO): NO